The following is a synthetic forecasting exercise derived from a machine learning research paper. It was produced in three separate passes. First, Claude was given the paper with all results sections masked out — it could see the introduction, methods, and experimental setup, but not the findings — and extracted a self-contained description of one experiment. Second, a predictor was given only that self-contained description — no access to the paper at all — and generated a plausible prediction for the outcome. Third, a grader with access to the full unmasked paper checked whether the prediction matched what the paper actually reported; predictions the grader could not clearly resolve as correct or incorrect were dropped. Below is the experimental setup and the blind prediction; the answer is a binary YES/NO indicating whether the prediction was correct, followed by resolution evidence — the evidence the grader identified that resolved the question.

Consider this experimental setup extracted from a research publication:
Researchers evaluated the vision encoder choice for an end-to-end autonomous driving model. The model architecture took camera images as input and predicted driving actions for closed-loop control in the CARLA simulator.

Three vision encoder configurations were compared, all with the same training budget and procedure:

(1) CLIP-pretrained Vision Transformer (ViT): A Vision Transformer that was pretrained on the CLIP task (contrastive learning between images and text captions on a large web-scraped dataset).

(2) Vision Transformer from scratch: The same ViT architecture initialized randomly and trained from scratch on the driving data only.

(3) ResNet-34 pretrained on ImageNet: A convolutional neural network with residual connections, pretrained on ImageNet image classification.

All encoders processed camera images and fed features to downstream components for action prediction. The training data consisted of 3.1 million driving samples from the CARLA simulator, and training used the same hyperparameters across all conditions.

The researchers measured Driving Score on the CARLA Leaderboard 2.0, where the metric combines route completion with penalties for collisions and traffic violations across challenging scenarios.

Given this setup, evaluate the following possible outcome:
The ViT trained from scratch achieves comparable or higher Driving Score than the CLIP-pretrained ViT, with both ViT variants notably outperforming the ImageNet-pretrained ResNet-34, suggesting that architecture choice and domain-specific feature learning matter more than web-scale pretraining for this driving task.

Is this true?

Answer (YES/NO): NO